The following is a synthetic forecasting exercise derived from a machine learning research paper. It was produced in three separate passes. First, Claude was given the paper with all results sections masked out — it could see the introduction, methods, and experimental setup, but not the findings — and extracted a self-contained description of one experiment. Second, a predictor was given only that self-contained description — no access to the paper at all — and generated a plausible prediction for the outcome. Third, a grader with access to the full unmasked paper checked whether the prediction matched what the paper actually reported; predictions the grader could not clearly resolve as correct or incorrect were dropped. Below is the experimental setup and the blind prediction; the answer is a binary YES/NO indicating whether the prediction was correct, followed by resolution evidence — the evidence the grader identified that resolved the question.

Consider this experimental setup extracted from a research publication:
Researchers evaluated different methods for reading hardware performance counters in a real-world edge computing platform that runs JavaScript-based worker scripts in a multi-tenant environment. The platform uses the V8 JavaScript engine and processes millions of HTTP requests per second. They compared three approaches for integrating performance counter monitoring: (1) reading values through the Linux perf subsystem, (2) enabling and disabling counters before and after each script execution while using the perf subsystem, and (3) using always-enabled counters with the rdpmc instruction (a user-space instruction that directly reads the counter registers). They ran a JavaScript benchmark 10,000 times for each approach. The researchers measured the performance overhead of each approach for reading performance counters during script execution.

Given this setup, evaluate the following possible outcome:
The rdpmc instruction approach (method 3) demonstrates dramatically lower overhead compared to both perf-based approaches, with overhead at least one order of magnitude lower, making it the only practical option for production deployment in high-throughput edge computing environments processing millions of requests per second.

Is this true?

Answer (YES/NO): YES